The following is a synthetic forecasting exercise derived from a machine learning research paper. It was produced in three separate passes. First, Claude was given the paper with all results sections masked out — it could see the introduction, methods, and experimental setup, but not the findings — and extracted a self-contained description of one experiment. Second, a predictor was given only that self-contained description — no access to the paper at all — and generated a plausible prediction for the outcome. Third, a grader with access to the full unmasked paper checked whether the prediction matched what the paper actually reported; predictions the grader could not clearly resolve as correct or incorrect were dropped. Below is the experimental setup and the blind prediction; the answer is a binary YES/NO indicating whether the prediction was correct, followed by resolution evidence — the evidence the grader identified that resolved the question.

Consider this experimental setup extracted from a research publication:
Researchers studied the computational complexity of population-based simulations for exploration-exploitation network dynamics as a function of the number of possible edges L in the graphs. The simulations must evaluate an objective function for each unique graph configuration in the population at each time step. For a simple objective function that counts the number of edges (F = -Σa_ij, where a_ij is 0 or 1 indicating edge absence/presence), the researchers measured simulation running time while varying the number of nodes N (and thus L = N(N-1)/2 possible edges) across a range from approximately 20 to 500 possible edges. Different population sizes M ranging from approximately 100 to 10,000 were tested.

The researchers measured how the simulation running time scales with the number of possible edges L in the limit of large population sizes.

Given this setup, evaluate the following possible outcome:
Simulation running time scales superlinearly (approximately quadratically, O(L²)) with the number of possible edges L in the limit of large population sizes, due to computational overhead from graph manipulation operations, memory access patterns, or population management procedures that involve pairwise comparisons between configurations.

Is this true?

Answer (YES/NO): NO